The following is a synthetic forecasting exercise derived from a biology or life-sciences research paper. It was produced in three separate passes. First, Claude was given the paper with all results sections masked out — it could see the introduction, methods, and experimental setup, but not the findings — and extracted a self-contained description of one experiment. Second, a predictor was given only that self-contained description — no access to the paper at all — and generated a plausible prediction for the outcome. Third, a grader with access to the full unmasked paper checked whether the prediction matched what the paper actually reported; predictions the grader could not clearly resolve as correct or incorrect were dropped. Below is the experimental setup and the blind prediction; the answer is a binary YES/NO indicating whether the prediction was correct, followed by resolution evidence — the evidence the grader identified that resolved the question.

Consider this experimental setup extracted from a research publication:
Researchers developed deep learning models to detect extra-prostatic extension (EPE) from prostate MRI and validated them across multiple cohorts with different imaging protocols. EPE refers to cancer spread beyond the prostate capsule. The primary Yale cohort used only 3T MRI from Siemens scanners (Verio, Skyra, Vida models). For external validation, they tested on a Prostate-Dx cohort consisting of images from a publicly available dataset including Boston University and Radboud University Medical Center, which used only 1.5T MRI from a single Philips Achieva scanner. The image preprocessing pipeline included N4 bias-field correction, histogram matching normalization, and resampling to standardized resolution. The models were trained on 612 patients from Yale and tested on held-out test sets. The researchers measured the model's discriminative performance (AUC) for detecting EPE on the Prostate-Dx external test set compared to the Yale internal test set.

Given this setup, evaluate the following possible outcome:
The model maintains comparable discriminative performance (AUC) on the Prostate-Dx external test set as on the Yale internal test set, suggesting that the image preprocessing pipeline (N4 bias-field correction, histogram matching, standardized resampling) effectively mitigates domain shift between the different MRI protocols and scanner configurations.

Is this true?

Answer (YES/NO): NO